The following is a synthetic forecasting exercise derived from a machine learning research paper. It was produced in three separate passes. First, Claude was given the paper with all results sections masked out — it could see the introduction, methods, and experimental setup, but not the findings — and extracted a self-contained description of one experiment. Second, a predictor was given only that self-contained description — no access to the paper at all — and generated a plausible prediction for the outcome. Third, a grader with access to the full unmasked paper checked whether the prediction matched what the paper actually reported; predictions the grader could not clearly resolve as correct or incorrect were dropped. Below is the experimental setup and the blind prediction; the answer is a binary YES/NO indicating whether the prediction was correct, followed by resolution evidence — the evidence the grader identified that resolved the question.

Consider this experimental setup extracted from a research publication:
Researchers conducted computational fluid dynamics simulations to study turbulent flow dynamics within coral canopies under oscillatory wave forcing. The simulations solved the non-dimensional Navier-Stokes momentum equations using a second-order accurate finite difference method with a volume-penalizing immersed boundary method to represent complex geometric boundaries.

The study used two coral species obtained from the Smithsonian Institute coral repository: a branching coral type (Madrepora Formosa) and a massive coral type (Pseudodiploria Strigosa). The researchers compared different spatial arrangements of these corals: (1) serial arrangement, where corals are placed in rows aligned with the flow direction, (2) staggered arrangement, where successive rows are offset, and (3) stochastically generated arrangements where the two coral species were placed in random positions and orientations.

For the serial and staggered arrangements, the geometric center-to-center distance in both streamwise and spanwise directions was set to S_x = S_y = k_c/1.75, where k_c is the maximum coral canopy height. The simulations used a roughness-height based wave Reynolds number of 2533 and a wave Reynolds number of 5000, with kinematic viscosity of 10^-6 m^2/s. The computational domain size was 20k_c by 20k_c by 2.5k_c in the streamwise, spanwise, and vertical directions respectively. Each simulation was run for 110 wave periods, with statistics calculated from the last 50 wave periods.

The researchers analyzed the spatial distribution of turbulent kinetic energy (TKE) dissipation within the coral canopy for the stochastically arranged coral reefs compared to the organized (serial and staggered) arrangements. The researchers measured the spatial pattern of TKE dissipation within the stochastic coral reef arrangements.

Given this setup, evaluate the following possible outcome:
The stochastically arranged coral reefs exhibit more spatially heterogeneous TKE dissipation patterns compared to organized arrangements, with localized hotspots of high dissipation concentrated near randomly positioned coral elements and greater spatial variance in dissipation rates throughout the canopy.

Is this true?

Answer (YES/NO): YES